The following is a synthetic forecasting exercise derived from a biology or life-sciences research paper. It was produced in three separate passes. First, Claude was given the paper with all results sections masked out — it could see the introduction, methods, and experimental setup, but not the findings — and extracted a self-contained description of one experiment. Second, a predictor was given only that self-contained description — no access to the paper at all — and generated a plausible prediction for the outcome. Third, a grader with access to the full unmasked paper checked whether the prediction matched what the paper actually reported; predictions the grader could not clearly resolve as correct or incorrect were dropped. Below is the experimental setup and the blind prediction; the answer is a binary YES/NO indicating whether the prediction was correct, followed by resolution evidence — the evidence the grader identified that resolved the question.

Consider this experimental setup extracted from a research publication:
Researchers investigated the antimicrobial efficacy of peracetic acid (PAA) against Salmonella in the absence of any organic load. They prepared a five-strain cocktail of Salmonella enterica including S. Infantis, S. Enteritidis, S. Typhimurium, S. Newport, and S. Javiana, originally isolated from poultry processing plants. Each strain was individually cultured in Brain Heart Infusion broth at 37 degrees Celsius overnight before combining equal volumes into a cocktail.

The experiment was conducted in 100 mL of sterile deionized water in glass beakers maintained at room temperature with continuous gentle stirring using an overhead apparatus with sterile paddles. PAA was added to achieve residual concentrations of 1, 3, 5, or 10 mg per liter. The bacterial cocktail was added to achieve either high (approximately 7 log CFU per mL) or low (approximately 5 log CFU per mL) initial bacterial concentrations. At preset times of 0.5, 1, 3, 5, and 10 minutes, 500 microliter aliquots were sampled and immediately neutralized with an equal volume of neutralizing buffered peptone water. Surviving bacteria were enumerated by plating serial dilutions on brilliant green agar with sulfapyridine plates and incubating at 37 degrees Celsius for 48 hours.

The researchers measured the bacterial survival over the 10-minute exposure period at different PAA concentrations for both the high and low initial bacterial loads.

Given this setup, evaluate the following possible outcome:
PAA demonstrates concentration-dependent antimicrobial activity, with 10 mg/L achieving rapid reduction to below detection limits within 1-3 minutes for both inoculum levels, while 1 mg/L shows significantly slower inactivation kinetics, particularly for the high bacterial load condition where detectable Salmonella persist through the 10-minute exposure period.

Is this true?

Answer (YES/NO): YES